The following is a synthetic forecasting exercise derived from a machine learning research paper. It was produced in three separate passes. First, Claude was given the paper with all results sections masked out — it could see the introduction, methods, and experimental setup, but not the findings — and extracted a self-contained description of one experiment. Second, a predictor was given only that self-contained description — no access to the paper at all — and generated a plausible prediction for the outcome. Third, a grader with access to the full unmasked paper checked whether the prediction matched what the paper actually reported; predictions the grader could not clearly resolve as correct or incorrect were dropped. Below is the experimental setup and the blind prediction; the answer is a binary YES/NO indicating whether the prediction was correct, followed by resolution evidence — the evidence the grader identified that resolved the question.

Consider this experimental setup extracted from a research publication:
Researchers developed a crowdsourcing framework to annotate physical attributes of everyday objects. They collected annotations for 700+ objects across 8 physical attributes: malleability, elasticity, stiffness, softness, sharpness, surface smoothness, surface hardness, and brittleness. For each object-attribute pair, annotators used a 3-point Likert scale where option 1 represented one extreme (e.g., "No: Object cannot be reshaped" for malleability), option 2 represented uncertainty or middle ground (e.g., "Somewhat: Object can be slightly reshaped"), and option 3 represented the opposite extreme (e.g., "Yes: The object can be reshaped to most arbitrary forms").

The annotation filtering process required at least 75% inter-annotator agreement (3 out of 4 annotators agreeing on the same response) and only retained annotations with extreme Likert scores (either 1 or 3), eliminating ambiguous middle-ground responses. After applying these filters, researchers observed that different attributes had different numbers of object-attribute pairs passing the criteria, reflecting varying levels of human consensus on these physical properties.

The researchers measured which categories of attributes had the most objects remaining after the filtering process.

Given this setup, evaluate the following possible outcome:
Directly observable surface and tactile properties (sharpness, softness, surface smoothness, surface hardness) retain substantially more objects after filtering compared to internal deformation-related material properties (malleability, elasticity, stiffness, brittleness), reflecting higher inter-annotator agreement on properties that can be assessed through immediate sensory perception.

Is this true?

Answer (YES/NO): NO